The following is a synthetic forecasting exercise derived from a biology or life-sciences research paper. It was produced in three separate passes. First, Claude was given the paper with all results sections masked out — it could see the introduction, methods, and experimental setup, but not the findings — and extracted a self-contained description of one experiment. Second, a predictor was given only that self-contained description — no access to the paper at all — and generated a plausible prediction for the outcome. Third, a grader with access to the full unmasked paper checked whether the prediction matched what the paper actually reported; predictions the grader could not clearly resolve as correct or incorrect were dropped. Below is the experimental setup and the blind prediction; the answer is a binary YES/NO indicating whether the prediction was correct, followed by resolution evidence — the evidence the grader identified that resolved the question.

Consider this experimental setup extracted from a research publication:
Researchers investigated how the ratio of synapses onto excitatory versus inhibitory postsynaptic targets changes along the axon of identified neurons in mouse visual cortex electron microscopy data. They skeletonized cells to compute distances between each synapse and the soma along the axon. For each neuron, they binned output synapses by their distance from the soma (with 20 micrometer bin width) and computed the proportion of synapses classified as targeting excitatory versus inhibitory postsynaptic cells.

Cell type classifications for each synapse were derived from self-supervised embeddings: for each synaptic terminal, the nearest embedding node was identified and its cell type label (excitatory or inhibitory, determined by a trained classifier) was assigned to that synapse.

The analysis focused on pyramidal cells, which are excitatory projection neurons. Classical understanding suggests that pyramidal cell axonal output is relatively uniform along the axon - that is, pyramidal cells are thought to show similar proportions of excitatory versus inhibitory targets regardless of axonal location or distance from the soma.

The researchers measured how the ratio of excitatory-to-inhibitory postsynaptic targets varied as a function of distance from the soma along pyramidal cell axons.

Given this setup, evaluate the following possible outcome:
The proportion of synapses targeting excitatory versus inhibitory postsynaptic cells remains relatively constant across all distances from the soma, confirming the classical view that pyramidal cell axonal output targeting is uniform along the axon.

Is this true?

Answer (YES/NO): NO